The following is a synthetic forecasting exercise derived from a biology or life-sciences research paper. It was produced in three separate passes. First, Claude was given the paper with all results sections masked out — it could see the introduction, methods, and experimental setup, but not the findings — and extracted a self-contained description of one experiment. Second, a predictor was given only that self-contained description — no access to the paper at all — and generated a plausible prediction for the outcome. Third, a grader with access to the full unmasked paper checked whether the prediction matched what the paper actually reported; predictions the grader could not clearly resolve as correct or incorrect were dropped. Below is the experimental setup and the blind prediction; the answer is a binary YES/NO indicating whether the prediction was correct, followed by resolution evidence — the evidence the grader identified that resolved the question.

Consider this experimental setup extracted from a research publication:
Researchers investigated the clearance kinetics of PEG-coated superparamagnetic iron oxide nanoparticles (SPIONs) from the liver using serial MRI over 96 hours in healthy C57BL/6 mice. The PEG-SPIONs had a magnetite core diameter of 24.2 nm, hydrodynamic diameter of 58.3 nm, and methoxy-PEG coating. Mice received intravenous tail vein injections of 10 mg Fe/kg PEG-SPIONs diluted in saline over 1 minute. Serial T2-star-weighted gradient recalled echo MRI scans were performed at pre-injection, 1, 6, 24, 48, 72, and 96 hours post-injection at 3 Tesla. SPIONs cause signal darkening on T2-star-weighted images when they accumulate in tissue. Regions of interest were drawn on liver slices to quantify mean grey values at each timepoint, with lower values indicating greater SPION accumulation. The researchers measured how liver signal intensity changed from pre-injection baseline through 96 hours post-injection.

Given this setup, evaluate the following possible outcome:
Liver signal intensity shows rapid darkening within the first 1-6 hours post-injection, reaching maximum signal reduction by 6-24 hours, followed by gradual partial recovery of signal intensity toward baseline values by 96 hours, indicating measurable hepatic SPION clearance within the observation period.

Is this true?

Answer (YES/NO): NO